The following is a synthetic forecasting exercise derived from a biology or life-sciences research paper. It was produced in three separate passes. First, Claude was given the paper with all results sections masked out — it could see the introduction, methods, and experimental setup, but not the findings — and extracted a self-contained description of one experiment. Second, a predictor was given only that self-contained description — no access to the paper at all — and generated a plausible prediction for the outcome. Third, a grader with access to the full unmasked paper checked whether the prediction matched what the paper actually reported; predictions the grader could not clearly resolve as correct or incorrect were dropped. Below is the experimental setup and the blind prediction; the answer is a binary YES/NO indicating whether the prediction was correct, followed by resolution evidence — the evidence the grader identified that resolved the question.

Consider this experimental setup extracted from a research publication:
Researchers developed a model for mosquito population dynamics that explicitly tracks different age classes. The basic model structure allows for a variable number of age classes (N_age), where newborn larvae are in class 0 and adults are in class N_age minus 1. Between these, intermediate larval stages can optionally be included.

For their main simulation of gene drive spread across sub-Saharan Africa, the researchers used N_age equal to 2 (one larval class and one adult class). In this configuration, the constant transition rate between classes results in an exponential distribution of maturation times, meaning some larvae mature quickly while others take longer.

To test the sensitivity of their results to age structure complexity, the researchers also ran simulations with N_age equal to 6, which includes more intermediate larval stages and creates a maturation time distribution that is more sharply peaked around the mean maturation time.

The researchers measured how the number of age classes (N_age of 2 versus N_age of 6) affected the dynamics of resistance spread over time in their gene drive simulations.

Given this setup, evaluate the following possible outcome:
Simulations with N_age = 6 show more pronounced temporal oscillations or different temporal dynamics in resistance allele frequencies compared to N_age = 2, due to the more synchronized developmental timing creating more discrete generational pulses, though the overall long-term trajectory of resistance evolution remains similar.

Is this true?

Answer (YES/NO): NO